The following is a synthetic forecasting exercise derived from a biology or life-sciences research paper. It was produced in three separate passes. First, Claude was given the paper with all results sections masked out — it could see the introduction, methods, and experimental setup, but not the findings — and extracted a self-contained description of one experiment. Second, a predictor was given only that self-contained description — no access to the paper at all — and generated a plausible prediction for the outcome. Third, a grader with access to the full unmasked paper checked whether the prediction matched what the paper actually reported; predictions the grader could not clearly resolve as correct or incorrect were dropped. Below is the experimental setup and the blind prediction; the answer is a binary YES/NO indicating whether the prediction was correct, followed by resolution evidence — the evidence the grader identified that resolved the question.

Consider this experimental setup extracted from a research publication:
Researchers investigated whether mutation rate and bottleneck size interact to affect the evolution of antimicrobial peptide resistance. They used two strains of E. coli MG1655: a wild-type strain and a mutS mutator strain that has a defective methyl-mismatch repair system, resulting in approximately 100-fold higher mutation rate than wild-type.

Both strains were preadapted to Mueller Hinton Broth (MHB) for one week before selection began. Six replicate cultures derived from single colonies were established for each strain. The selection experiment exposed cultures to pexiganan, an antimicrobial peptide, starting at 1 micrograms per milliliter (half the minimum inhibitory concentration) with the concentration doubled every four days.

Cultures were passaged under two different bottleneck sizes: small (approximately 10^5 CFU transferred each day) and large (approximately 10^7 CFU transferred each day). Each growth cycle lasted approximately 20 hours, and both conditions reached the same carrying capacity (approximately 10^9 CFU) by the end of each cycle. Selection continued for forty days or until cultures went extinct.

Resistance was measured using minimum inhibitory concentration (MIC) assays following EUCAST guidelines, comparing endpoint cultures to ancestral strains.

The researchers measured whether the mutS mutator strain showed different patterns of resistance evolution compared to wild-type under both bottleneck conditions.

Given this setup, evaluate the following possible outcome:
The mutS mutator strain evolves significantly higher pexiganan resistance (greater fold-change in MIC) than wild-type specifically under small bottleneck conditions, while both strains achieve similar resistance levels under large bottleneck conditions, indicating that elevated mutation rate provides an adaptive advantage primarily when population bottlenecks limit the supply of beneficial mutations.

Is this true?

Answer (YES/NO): NO